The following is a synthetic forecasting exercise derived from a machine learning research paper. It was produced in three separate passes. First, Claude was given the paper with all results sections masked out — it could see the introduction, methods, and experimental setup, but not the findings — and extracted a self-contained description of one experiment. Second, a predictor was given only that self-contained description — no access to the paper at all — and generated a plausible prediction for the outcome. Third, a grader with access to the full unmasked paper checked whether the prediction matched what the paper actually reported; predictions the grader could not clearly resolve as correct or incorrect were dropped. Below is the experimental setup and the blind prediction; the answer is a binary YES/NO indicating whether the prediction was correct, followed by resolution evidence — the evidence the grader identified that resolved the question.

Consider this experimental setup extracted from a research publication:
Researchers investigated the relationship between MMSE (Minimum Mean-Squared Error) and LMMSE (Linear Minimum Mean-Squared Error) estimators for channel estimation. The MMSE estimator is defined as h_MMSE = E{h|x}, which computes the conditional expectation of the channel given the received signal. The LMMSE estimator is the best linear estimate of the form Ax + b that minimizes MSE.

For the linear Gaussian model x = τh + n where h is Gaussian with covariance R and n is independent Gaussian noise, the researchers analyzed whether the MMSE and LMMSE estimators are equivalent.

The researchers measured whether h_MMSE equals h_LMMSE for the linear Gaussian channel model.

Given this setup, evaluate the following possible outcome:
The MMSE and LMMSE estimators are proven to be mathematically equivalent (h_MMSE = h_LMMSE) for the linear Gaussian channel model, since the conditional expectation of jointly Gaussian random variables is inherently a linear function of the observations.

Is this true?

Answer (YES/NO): YES